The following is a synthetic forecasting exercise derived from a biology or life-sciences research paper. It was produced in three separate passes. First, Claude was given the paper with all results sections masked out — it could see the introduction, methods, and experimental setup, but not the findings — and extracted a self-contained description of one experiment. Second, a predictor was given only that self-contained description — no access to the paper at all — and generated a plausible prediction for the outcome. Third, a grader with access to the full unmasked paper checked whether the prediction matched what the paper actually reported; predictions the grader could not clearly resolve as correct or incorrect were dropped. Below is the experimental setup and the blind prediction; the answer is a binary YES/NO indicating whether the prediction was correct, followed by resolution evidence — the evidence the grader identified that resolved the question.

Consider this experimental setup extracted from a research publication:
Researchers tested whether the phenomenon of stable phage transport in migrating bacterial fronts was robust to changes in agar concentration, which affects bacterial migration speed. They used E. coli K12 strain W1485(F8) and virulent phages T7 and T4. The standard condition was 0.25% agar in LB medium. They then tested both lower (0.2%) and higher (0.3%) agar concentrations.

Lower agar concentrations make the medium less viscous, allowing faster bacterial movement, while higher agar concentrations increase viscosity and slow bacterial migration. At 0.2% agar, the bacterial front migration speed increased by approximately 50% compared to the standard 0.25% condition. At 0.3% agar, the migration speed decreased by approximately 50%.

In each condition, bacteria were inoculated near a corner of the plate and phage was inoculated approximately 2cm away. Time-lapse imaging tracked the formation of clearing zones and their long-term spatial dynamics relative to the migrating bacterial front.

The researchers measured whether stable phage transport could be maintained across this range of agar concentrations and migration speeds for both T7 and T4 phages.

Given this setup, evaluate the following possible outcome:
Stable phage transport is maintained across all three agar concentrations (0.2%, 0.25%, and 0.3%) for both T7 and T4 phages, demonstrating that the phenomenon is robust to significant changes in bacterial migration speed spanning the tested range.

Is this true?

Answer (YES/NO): YES